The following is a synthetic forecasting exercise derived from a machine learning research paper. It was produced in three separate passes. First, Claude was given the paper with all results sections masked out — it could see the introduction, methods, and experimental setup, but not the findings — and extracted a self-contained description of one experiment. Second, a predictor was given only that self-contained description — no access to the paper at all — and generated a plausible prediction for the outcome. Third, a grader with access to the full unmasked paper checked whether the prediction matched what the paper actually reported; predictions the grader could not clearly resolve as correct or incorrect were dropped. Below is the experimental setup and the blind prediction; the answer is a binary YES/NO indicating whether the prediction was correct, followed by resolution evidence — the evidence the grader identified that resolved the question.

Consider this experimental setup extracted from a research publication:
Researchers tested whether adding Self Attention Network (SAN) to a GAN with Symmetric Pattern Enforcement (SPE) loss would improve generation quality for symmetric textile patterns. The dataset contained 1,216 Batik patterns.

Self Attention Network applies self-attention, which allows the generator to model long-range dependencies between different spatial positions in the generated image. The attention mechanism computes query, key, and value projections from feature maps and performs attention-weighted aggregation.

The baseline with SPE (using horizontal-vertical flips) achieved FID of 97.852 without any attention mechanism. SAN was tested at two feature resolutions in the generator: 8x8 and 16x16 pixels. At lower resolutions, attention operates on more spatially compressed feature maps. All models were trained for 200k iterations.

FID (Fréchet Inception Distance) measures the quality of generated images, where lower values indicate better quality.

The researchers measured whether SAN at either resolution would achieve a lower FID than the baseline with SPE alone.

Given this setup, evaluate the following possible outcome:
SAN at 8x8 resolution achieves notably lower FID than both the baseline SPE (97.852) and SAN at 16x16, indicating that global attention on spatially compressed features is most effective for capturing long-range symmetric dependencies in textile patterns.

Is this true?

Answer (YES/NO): NO